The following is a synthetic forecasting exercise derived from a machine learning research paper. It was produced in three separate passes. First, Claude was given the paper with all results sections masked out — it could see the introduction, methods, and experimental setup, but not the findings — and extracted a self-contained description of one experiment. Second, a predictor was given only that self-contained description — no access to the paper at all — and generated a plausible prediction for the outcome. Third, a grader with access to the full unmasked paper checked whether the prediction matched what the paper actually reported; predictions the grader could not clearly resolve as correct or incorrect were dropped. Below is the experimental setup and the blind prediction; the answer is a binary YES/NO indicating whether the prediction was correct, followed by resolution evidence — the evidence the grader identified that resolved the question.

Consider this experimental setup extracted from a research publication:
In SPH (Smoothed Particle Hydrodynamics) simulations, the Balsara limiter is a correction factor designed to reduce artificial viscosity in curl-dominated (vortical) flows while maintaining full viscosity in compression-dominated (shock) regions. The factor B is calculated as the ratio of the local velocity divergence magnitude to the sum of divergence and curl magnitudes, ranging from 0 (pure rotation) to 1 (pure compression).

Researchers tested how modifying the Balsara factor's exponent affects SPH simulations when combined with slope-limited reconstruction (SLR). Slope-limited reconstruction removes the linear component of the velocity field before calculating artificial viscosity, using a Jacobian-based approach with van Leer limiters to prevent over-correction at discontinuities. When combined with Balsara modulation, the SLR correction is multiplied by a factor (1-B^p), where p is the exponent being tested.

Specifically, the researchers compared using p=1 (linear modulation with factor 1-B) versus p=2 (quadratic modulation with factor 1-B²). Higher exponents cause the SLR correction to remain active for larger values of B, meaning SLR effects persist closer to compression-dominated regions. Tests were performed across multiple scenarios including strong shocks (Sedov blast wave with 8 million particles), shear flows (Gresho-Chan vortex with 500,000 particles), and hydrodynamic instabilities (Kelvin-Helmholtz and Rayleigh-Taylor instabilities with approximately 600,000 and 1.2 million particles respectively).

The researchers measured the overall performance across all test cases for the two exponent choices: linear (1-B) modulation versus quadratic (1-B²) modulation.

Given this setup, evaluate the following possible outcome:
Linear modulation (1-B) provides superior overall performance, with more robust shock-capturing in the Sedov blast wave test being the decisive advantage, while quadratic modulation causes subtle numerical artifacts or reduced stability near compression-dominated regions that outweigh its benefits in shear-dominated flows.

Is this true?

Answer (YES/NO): NO